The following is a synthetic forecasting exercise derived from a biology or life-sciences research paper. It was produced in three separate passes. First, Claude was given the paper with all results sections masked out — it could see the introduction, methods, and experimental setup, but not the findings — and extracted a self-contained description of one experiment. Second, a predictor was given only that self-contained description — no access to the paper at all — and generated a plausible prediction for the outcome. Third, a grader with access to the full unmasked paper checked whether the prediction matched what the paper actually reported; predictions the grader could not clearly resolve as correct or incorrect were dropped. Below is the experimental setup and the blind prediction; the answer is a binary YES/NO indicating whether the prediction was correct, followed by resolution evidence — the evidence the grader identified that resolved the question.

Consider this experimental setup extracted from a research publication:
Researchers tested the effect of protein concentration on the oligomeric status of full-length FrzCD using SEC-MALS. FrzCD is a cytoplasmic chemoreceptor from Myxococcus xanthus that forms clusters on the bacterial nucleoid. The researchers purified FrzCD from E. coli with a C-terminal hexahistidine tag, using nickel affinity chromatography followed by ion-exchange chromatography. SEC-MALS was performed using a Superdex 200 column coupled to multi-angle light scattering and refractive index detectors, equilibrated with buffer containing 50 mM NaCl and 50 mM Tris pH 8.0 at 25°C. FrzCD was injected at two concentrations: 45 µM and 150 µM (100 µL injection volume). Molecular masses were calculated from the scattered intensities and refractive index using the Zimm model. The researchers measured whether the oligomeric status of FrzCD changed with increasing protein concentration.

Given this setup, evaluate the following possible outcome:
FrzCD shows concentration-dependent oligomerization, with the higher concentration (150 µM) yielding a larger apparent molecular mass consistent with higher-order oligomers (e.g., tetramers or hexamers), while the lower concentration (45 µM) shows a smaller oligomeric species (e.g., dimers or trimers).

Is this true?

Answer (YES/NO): NO